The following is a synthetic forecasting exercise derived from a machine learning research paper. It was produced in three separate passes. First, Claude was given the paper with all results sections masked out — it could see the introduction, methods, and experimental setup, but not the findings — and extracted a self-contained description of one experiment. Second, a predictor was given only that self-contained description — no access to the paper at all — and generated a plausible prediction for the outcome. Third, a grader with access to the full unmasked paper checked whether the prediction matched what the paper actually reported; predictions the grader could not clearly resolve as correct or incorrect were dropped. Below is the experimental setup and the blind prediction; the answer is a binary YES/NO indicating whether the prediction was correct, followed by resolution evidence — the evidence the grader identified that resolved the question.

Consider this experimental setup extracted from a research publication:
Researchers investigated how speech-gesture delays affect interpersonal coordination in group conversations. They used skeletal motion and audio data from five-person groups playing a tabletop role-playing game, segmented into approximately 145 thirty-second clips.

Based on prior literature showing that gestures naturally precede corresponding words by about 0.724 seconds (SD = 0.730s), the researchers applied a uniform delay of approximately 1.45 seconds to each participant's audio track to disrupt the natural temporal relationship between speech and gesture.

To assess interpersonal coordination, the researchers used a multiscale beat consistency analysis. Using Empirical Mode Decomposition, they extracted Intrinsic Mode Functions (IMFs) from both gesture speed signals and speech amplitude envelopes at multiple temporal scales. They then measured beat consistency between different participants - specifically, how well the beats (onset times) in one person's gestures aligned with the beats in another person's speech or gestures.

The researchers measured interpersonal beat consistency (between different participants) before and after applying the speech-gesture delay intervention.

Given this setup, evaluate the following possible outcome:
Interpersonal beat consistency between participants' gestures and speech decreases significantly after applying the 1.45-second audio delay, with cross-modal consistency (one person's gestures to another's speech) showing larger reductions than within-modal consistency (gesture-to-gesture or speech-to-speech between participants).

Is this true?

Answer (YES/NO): NO